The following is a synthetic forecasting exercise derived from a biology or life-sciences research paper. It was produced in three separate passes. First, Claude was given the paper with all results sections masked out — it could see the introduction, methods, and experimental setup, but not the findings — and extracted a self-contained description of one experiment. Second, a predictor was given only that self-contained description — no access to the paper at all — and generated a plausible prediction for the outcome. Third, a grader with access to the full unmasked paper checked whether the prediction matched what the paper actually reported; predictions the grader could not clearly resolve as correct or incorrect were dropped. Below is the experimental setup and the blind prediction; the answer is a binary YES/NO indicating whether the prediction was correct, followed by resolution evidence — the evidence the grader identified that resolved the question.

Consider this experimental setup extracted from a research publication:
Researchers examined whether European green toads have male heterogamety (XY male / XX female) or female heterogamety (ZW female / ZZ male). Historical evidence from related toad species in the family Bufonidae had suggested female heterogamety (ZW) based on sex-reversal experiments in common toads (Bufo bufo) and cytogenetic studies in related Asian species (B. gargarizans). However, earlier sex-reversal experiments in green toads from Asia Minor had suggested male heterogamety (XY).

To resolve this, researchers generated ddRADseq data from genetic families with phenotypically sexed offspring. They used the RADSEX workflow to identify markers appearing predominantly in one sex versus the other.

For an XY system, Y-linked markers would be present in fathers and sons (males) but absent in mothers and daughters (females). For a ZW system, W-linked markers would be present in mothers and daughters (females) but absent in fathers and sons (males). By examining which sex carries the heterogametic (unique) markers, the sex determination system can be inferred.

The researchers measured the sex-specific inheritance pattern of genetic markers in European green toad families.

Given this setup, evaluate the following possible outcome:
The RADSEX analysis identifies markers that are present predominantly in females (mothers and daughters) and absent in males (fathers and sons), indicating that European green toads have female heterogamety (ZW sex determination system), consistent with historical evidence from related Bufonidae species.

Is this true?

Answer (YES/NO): NO